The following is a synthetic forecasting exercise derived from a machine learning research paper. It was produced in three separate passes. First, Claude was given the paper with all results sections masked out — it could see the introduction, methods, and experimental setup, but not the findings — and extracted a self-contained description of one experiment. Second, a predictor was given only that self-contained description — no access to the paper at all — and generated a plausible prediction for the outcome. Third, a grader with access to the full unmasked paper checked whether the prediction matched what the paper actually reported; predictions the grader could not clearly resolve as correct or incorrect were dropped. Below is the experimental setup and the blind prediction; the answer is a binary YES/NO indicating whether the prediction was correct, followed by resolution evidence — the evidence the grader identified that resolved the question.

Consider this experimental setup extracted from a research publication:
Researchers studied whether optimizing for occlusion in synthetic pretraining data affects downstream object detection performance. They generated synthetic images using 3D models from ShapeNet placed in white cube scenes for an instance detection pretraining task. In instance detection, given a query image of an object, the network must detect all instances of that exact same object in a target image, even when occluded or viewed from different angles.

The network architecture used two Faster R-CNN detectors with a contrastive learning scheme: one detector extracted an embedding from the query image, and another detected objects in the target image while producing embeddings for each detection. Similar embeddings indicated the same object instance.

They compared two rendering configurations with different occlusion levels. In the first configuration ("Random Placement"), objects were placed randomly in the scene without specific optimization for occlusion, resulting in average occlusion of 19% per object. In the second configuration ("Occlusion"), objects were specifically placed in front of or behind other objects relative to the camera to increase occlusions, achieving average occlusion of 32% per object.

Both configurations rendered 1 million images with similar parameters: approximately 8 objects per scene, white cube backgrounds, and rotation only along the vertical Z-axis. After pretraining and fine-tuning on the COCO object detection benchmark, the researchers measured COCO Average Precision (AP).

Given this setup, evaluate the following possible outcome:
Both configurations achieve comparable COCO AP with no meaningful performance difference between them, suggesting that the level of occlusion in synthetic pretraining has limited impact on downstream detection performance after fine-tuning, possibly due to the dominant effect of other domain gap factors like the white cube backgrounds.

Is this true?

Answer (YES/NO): YES